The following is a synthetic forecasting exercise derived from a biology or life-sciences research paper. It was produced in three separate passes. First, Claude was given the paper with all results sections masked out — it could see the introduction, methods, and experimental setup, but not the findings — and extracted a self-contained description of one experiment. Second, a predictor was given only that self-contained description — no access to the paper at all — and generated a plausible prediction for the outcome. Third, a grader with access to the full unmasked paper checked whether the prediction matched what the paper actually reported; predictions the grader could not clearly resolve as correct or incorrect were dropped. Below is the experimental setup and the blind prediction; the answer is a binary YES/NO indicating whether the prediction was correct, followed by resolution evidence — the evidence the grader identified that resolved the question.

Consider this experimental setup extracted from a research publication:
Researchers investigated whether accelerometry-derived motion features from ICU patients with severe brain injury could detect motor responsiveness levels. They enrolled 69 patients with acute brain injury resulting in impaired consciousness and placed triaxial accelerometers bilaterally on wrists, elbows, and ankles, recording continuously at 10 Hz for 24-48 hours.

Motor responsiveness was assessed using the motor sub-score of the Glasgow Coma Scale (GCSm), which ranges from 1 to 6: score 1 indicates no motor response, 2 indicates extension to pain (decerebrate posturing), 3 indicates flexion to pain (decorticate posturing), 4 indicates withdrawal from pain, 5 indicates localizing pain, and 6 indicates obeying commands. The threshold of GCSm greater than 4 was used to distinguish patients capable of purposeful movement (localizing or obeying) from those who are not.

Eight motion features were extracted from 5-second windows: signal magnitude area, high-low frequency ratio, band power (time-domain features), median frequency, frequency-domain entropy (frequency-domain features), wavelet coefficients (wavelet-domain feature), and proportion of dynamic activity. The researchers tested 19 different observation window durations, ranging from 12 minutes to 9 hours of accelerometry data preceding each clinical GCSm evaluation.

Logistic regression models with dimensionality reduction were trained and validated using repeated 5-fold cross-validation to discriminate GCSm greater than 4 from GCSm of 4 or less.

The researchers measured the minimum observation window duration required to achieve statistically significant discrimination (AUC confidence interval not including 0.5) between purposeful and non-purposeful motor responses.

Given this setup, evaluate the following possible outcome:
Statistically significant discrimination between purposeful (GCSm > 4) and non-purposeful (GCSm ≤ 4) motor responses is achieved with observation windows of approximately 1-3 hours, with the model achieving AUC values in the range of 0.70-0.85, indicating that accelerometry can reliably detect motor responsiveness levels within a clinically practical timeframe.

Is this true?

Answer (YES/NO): NO